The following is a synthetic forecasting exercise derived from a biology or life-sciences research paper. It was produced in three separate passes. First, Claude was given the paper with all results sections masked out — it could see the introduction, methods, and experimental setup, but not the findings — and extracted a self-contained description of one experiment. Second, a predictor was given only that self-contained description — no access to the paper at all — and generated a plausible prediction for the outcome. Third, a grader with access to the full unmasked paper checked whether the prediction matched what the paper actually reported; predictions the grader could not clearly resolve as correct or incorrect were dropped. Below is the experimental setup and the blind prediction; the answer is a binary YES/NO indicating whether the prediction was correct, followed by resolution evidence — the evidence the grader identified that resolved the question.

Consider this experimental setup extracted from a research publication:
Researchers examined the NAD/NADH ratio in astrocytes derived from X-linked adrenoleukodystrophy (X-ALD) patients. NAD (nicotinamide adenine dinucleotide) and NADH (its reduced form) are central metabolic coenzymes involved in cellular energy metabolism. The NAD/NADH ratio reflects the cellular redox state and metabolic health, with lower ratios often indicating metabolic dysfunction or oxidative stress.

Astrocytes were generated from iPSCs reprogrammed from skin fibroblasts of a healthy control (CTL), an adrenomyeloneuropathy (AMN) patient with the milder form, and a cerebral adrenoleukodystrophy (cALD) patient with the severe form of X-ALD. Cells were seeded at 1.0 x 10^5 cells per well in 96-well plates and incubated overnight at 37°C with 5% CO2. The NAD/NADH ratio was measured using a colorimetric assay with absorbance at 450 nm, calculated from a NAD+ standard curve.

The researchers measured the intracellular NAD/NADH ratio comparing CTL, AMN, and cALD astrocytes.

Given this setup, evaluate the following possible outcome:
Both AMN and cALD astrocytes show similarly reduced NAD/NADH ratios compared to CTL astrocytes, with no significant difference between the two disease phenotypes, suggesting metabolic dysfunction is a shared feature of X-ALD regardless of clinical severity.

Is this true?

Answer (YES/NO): NO